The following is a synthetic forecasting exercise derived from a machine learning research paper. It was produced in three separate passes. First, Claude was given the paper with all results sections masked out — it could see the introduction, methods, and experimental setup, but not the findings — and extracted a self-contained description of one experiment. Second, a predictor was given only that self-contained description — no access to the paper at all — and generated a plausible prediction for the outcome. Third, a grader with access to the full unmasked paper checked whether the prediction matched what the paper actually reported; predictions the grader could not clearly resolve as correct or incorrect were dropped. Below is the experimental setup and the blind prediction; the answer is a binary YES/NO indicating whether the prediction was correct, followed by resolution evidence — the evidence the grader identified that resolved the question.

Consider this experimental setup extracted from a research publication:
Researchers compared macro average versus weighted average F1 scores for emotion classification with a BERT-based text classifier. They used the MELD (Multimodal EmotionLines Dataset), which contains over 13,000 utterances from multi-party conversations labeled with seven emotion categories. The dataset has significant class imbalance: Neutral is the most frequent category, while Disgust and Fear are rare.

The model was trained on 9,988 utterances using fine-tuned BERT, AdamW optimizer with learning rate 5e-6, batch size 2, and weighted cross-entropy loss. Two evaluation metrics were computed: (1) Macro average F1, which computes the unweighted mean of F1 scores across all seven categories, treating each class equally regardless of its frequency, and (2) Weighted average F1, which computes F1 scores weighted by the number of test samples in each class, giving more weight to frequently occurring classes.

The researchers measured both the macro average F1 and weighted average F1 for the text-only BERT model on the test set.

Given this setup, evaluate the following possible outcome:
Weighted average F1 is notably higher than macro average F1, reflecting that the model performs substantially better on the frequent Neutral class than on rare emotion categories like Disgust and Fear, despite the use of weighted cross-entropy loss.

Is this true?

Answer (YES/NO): YES